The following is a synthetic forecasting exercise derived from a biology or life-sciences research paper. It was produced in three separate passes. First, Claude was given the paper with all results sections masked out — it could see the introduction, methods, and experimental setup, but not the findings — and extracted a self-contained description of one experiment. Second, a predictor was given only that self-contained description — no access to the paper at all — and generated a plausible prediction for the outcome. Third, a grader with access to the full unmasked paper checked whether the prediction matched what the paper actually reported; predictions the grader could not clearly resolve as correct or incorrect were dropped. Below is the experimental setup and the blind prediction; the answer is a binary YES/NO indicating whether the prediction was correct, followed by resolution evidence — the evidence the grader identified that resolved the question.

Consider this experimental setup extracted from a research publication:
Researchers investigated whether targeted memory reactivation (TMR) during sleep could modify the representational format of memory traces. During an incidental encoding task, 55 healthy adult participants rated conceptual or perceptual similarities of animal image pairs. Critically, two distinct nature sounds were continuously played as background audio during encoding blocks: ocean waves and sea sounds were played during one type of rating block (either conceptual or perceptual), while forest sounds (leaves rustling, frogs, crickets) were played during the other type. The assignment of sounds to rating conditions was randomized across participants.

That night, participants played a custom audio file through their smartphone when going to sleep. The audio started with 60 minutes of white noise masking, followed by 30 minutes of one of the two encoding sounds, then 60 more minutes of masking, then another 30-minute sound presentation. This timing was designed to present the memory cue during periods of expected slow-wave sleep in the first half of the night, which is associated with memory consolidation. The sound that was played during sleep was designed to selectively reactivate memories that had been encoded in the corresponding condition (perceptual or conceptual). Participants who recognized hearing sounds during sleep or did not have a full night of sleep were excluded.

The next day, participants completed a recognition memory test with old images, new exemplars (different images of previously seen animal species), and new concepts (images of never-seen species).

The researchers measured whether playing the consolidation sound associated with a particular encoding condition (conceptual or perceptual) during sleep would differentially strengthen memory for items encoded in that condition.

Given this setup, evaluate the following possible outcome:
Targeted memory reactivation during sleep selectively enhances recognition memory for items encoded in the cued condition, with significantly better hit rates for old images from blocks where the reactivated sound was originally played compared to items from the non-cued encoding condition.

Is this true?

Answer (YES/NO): NO